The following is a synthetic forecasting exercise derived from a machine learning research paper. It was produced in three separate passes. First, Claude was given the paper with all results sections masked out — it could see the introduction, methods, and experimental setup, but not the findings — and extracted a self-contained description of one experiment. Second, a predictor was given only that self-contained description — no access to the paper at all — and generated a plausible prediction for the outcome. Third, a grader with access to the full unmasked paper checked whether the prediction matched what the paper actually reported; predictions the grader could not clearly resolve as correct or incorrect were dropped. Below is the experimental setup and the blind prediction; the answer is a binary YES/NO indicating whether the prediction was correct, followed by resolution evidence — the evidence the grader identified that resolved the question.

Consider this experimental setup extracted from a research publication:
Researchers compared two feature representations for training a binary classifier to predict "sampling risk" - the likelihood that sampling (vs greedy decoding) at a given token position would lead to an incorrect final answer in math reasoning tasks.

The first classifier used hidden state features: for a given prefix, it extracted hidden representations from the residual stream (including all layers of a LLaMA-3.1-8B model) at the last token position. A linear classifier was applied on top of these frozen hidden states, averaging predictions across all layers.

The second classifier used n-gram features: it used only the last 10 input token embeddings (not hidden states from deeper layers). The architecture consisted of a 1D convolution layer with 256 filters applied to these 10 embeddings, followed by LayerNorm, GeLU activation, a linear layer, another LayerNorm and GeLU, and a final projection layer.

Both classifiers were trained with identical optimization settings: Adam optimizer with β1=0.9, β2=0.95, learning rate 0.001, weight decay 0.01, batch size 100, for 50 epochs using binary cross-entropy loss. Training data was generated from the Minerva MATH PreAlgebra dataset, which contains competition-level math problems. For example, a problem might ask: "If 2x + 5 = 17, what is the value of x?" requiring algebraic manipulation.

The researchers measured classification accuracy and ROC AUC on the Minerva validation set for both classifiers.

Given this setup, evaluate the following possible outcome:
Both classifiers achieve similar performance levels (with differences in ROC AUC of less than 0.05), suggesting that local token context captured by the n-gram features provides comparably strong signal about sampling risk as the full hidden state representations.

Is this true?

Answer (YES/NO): NO